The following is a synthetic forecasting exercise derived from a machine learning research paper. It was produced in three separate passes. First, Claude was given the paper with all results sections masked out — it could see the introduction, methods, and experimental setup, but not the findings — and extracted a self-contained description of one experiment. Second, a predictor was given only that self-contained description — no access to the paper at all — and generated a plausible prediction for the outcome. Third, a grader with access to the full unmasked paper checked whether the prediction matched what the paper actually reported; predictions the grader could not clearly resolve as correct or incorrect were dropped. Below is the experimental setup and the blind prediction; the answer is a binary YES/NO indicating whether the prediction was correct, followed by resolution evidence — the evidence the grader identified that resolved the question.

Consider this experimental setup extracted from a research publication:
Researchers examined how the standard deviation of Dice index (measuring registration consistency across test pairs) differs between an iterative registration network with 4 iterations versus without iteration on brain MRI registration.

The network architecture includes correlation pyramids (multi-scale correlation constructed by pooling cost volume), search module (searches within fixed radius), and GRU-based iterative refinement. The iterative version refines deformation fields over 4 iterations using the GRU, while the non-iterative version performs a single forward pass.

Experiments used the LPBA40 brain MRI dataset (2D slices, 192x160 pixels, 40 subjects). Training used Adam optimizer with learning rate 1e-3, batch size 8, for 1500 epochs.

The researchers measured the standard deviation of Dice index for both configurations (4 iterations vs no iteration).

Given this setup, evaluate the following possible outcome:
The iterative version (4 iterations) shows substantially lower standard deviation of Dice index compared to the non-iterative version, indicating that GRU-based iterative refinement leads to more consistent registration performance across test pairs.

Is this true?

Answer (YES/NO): NO